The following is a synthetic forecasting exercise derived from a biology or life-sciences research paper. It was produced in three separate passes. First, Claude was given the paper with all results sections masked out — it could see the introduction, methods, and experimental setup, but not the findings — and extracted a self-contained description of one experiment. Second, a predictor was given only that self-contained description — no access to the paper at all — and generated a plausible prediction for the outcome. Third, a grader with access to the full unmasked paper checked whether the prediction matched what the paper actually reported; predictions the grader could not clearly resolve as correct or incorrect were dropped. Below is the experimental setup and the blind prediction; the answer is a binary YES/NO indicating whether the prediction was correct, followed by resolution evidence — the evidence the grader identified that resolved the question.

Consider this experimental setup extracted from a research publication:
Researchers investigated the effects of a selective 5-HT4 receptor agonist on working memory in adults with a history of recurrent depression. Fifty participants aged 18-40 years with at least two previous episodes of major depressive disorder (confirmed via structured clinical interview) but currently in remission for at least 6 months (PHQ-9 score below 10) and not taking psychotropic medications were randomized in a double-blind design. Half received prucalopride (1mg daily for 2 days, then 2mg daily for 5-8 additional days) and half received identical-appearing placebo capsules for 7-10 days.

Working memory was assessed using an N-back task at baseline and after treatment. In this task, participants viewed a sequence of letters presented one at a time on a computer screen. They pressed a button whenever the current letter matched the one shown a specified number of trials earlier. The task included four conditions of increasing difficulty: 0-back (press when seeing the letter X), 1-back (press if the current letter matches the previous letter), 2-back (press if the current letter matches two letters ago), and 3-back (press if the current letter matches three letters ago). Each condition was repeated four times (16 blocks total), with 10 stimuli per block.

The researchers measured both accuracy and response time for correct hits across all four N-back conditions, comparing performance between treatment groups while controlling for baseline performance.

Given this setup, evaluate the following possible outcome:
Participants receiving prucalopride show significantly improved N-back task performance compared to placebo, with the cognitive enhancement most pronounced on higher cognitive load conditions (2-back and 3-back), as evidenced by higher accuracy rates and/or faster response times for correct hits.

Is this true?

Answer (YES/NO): NO